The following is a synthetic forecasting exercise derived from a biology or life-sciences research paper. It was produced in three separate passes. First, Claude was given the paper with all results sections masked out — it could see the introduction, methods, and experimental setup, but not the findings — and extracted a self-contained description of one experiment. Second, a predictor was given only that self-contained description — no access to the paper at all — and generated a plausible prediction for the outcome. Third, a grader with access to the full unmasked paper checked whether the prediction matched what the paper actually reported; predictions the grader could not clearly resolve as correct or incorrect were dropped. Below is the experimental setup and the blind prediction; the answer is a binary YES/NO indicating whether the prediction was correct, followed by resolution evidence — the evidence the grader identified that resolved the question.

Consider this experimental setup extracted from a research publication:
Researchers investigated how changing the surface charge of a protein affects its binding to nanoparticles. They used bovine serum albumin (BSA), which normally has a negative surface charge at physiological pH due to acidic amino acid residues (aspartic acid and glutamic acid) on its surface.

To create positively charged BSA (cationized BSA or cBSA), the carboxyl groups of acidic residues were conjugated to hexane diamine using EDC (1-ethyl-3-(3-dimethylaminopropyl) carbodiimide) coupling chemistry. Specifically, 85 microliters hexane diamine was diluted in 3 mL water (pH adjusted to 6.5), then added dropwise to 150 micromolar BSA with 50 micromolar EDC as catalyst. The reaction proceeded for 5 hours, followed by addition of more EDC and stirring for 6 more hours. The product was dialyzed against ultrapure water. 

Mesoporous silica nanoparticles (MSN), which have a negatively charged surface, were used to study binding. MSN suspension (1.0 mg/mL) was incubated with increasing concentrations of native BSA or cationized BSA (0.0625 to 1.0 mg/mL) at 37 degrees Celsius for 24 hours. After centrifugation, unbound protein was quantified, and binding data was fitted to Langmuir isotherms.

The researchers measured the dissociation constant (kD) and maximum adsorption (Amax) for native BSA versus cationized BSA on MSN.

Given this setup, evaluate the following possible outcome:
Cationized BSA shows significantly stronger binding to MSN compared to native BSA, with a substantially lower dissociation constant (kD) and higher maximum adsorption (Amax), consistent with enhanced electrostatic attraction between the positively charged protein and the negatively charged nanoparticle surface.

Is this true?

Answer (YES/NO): YES